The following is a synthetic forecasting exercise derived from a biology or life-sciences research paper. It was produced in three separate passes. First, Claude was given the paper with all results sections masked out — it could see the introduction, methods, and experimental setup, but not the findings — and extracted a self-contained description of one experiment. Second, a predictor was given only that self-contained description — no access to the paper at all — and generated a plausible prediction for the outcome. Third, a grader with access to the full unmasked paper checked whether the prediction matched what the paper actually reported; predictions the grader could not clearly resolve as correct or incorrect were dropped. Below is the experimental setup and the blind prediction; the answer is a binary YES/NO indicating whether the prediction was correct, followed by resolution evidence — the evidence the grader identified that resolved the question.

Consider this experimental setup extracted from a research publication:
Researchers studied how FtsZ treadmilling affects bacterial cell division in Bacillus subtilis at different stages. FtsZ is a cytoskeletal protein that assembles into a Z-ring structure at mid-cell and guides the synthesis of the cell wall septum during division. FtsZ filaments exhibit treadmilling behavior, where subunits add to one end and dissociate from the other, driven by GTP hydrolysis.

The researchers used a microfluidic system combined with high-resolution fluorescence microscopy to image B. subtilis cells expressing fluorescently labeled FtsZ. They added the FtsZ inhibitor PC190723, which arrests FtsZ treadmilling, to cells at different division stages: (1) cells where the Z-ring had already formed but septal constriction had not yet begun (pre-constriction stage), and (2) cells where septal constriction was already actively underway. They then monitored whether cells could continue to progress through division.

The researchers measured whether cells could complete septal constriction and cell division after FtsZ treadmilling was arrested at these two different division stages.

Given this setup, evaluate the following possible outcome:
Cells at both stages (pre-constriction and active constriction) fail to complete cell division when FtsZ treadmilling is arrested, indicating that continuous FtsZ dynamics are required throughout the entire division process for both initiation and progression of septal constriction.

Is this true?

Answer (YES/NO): NO